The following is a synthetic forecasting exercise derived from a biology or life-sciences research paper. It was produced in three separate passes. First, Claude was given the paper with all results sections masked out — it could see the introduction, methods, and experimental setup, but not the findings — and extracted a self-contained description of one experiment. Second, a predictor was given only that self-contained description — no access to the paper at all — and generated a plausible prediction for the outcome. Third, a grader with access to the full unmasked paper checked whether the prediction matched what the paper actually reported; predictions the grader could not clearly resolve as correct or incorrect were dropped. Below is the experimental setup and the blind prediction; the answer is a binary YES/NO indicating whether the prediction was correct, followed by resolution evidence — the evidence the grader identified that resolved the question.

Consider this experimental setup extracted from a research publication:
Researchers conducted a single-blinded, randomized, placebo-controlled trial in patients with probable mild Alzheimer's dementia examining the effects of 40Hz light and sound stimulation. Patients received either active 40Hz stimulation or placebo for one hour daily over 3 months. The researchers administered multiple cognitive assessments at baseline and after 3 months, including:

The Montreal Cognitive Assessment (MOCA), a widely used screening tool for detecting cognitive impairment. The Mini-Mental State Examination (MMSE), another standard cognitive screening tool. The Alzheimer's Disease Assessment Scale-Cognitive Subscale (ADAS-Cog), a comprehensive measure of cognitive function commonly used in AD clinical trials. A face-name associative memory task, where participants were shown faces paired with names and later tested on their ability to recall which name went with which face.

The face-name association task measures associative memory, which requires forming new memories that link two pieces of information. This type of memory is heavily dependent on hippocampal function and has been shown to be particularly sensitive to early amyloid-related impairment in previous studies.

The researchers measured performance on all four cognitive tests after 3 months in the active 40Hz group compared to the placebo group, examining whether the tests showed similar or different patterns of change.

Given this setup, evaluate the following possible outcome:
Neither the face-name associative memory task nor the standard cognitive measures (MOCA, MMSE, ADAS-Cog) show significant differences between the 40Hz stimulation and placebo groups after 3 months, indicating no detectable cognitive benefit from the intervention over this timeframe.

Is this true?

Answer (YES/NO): NO